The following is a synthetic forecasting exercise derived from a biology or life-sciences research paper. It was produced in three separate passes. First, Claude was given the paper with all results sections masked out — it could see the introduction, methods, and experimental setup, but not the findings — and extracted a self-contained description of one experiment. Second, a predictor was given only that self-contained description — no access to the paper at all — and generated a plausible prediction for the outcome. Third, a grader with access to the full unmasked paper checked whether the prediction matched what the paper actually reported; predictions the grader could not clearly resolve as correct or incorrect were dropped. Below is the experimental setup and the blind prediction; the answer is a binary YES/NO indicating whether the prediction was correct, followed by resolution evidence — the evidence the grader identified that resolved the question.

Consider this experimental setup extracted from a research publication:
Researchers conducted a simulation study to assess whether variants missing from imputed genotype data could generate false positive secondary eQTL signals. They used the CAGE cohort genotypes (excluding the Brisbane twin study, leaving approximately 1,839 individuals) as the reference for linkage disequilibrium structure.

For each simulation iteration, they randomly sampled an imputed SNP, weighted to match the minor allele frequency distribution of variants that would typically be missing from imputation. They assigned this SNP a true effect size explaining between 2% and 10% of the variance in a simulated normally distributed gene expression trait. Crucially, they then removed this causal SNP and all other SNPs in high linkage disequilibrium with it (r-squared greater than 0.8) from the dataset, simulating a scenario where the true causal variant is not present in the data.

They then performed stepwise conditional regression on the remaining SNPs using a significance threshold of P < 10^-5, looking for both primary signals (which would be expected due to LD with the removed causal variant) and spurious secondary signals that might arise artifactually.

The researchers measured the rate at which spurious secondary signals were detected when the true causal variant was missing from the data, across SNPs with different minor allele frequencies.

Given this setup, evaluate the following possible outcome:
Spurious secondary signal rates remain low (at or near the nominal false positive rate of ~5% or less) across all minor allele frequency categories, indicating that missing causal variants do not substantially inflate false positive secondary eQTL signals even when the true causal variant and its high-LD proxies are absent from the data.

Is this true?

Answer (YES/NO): NO